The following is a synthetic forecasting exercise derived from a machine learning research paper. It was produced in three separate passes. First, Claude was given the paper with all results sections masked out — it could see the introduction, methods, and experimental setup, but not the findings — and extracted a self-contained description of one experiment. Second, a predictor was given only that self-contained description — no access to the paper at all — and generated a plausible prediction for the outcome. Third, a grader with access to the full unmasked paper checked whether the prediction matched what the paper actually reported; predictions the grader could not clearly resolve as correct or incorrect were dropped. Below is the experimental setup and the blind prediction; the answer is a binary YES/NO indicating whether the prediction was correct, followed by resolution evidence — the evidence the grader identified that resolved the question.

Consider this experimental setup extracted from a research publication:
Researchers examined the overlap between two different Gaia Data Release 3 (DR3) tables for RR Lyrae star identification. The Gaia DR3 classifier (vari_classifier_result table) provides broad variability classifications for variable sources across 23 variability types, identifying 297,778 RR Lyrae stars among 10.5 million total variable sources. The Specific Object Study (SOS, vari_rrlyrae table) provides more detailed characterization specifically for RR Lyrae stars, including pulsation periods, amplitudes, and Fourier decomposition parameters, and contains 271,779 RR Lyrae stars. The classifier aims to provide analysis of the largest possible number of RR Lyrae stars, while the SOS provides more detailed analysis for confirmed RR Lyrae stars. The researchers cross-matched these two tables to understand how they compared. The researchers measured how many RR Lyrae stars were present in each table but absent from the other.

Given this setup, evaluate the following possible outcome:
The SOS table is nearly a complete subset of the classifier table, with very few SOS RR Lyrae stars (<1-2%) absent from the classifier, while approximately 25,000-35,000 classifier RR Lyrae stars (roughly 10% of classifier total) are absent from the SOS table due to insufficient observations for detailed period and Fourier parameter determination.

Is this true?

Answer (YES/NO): YES